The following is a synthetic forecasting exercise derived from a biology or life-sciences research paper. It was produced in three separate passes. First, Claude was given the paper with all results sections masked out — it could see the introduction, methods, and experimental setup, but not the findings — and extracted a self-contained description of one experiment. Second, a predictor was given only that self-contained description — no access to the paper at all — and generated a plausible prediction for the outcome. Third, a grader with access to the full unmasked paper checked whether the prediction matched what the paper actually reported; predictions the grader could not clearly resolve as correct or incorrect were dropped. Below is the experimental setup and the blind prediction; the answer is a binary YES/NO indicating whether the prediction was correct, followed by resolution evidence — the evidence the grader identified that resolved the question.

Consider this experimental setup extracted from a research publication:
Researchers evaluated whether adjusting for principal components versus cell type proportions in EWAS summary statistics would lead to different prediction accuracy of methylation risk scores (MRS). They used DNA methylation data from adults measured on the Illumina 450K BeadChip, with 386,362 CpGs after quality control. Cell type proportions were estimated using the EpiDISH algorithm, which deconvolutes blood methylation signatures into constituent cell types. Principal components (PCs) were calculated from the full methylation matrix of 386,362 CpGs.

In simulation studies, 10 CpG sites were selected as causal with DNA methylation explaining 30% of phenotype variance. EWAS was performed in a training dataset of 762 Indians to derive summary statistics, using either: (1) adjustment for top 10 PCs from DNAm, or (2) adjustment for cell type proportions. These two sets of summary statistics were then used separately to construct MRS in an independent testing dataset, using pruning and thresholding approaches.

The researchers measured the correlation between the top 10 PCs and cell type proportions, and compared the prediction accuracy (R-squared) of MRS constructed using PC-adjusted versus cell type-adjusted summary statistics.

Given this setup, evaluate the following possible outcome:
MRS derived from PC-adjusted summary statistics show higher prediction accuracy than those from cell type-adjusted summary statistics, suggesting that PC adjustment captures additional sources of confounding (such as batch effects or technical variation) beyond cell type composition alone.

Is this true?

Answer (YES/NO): NO